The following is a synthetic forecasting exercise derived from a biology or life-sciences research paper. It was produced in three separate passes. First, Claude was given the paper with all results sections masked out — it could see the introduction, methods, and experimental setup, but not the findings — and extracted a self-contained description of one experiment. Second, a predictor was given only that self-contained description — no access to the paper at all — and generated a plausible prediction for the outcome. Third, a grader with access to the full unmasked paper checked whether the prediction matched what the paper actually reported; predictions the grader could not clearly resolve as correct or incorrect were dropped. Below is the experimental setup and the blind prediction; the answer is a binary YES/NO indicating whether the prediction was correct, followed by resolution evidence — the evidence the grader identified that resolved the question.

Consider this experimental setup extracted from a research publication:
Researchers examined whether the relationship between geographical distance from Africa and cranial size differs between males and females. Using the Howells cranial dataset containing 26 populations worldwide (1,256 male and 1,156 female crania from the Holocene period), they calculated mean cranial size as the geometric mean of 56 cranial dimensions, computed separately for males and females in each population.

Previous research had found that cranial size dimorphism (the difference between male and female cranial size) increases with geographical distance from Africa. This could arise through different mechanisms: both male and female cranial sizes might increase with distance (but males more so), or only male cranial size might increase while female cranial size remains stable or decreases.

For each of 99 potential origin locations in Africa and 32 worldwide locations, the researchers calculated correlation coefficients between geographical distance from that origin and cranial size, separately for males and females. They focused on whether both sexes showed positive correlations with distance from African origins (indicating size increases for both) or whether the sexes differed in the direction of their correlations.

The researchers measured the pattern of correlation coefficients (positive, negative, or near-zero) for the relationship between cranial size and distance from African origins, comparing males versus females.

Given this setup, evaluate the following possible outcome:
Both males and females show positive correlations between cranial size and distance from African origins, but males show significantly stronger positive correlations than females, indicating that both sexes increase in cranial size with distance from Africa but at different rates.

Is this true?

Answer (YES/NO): NO